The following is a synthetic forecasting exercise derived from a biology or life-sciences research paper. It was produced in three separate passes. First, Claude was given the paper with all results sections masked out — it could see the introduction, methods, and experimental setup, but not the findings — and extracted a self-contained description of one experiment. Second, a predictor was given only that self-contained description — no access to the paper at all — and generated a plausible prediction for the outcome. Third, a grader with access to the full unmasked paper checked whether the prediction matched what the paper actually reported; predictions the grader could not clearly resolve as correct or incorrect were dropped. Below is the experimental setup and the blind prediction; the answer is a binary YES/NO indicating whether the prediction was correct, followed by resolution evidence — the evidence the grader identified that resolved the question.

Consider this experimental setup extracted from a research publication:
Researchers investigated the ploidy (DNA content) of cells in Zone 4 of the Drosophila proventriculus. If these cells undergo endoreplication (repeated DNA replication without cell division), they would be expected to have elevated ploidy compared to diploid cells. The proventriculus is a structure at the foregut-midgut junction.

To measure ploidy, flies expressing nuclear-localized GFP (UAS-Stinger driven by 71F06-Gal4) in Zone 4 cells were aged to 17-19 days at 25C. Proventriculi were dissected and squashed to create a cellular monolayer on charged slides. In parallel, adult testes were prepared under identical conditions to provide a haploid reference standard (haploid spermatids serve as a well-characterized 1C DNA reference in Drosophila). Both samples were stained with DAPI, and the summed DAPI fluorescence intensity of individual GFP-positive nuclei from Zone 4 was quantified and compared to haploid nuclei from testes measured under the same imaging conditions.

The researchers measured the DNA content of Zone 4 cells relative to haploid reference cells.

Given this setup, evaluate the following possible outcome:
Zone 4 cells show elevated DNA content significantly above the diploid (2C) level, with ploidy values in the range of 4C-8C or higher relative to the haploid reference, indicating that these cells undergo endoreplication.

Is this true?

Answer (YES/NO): YES